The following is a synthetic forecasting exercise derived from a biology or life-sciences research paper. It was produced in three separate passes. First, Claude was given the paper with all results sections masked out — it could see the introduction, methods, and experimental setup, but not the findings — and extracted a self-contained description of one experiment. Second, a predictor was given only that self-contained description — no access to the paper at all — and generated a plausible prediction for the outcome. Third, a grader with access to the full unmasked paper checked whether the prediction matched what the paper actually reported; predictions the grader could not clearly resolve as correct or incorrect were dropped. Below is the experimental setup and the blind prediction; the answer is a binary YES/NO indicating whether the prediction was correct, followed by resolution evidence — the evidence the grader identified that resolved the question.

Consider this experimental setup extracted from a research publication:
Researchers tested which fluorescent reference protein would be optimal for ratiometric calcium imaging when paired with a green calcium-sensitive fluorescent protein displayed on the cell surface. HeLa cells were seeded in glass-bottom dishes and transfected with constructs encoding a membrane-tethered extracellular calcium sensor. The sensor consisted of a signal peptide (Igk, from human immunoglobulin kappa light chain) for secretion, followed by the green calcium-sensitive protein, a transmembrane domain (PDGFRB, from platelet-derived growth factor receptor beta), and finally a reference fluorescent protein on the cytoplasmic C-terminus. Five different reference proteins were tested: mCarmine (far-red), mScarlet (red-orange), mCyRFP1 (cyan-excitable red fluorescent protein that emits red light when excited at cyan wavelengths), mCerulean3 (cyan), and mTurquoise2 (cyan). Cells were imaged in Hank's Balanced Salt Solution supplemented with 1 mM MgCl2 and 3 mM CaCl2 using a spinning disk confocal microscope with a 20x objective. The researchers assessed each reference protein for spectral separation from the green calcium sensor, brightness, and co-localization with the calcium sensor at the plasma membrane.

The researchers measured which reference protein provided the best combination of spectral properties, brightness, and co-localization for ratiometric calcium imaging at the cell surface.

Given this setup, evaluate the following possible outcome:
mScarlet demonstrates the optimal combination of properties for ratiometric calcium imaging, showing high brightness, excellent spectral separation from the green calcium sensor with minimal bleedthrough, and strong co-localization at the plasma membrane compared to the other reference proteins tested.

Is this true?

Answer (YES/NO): NO